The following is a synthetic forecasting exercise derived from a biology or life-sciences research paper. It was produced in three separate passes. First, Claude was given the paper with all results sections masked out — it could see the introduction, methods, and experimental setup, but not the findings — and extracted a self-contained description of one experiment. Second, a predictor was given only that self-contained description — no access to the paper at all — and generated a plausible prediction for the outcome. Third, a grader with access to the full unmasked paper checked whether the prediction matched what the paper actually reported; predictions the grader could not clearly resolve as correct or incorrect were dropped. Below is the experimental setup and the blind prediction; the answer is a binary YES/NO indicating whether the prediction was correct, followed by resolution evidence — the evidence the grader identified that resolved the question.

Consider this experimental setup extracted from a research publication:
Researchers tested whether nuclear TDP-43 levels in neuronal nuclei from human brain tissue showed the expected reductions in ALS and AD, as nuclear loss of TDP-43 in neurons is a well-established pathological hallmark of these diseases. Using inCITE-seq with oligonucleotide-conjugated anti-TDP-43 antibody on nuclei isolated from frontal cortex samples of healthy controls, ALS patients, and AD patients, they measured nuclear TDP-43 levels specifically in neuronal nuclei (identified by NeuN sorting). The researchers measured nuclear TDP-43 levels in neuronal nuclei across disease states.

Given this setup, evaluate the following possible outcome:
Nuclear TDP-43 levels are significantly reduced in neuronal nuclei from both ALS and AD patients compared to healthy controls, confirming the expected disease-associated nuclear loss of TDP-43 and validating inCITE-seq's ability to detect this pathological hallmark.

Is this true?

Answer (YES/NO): YES